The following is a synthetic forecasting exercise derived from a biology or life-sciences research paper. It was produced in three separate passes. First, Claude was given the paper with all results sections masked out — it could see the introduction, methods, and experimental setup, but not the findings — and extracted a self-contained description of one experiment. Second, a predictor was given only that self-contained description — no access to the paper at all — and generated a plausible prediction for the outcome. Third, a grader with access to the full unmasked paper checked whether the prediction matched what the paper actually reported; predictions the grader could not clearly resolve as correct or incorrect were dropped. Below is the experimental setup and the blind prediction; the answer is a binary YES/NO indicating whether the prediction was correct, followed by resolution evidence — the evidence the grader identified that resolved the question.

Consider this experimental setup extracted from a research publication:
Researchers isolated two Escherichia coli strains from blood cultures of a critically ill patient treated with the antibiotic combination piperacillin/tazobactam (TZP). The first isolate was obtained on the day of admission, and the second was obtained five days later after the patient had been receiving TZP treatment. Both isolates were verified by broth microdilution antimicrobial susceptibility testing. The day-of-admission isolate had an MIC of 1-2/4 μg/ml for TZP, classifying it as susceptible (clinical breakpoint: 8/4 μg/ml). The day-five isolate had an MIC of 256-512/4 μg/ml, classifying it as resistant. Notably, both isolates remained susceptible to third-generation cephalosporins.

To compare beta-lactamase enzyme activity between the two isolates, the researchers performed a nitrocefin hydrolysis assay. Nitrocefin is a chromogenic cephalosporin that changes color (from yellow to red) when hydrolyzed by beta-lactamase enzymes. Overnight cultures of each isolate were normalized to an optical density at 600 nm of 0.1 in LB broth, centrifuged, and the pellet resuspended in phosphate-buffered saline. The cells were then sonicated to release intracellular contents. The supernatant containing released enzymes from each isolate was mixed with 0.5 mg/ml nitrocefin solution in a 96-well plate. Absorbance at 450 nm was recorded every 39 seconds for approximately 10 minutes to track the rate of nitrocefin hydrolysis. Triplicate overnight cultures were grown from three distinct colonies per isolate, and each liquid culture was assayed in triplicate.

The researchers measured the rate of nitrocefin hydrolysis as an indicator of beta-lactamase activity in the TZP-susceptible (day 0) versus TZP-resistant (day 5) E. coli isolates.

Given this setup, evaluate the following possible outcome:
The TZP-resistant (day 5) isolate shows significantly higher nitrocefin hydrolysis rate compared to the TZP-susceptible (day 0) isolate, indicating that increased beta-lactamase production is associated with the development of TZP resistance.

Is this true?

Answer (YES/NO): YES